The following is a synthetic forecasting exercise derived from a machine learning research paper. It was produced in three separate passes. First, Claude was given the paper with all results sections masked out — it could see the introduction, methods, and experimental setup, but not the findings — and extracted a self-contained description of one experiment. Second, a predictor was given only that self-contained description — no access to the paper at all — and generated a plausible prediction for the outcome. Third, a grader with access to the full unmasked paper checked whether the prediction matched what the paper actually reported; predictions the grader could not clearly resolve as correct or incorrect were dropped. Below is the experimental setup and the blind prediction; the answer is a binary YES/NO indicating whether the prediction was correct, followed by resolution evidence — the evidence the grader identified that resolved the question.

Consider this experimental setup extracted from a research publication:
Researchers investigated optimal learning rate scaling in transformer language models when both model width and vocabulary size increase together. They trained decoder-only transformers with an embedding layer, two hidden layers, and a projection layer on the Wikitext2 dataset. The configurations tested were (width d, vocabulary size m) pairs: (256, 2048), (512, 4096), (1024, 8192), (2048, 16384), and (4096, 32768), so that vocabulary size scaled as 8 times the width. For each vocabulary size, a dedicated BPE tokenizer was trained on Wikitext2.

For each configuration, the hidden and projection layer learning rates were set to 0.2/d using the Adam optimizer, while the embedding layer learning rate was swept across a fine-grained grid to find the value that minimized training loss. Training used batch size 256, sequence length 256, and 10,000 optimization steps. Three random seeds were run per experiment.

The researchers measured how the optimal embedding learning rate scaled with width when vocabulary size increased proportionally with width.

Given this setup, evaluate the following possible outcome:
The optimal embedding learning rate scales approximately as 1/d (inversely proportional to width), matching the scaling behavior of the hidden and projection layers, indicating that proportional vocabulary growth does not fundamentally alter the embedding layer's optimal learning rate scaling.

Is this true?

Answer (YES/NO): NO